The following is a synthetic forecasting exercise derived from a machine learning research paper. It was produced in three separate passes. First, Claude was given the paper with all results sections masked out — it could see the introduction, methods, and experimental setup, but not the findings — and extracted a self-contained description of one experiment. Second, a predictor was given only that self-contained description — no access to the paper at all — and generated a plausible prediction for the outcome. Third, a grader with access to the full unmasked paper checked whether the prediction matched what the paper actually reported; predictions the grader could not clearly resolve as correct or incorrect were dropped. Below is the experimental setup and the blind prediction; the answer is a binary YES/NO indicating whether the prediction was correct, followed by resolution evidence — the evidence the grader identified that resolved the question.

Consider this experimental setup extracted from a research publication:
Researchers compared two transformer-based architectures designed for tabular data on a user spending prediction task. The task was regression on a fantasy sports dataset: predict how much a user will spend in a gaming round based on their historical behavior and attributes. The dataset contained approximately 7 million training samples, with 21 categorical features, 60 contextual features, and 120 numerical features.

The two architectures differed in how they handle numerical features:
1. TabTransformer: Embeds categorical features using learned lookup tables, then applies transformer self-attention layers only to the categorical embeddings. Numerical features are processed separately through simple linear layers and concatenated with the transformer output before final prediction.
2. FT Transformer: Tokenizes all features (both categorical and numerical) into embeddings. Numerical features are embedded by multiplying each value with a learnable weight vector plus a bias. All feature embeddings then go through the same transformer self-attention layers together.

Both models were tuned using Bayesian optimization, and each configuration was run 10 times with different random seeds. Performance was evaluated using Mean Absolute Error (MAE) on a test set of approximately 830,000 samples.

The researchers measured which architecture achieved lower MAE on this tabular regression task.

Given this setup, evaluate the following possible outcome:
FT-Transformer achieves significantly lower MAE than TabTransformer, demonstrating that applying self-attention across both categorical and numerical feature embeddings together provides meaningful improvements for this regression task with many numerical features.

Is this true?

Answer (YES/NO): NO